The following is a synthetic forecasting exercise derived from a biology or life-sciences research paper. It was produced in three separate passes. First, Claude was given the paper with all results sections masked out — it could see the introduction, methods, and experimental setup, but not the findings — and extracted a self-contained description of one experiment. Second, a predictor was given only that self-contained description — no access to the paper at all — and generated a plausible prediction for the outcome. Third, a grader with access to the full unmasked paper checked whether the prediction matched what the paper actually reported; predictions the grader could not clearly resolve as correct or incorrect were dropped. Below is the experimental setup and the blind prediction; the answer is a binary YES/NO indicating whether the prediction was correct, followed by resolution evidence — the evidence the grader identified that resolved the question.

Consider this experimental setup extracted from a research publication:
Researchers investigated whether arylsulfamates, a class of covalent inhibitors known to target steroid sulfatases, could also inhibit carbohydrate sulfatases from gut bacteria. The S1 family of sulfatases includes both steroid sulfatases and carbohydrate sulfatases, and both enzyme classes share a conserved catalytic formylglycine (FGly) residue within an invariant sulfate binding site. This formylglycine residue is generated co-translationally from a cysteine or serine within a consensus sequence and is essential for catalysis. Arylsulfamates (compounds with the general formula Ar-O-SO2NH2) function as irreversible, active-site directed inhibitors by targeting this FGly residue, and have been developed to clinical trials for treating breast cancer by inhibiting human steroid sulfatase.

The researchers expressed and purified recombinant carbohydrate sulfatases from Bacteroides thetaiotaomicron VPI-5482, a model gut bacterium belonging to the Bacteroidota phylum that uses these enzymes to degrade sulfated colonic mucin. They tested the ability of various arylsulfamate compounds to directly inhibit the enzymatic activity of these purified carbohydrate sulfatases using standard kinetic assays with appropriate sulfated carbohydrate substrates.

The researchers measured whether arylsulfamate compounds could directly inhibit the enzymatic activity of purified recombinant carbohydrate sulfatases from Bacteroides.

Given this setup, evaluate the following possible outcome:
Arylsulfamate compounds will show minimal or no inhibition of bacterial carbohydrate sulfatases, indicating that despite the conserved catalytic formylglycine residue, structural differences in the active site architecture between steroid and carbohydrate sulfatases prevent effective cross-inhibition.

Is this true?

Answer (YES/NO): YES